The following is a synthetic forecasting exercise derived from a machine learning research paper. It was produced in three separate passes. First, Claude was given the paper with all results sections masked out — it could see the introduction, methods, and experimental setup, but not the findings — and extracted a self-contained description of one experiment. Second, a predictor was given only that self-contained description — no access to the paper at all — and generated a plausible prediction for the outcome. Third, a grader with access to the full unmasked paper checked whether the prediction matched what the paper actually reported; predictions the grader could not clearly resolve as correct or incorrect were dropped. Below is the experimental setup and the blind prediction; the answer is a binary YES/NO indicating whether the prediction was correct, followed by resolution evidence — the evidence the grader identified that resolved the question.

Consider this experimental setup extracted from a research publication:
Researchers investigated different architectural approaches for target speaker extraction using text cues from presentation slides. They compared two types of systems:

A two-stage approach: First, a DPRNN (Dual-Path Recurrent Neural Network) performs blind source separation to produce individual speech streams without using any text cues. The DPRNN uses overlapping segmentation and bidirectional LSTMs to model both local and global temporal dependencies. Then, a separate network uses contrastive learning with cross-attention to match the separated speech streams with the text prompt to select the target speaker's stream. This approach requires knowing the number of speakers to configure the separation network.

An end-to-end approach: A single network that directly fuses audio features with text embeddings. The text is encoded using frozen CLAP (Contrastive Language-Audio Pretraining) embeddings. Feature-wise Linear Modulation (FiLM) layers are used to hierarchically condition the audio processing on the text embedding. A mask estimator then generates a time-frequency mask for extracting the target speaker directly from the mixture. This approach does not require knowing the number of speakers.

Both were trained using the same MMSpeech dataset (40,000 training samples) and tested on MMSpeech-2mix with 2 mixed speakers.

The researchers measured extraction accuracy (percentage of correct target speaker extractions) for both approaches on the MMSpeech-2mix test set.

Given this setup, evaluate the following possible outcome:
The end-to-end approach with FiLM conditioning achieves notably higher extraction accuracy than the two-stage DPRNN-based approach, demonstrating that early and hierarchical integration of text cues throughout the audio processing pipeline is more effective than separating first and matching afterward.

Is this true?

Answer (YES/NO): YES